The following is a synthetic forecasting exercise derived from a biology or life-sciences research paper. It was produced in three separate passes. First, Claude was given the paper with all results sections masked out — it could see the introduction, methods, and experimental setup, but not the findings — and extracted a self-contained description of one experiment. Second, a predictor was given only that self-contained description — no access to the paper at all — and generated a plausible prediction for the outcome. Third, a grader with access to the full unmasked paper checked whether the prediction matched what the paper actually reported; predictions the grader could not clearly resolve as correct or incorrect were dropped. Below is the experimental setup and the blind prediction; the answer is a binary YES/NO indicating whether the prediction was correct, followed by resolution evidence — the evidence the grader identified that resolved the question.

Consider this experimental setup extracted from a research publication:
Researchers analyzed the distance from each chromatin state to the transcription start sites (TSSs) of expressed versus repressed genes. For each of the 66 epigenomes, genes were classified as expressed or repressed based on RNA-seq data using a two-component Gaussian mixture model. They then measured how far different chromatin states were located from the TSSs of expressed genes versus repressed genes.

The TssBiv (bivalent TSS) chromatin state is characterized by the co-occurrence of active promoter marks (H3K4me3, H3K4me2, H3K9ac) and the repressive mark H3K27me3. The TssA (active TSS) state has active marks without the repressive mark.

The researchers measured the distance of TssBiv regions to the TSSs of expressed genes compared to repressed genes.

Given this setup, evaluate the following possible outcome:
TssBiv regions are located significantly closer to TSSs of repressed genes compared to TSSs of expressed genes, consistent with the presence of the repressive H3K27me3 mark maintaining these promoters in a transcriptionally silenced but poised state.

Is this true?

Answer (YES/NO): YES